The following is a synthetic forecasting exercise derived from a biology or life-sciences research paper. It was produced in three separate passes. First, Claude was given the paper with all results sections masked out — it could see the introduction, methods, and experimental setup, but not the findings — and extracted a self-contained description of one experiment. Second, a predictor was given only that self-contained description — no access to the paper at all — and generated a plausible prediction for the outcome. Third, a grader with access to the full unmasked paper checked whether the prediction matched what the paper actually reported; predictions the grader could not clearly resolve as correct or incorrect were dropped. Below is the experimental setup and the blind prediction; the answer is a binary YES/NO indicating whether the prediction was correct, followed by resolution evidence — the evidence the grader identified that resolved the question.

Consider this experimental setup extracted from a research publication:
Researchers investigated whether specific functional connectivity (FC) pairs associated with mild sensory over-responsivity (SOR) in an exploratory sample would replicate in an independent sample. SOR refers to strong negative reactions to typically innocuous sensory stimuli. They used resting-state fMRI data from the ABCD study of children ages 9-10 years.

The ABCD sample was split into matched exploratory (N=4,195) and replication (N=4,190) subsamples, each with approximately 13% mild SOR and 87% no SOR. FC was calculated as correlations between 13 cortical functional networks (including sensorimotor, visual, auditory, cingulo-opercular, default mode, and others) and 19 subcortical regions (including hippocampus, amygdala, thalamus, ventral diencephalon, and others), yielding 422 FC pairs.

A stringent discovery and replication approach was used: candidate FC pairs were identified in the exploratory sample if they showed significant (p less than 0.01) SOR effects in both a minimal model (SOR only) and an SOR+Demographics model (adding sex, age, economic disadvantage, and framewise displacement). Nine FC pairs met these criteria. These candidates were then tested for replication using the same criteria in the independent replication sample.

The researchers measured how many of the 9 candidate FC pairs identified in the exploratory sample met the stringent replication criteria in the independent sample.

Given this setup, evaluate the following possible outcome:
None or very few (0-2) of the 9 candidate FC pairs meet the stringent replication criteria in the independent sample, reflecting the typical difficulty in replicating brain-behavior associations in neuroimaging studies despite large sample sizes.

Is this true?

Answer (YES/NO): YES